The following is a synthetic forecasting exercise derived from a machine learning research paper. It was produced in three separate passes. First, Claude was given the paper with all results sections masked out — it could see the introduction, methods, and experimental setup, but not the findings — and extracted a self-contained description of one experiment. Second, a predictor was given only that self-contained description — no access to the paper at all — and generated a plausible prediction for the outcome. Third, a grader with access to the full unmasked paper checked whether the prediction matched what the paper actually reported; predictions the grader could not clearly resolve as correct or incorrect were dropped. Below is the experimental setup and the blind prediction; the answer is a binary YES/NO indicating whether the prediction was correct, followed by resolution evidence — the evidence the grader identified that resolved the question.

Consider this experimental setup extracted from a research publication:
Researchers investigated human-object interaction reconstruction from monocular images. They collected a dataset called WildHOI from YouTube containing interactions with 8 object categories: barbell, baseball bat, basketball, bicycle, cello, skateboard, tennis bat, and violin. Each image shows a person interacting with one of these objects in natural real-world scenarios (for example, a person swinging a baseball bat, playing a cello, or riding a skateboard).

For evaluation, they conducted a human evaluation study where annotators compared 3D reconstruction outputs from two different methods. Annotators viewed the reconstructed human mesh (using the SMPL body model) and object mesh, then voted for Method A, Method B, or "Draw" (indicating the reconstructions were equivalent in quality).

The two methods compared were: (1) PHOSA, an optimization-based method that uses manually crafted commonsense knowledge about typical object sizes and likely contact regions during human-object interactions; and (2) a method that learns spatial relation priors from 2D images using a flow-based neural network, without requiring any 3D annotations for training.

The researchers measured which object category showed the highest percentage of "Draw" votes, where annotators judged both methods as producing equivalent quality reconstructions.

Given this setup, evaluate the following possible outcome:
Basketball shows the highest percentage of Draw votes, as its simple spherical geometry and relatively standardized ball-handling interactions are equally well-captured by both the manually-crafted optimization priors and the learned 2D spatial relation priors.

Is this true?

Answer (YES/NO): YES